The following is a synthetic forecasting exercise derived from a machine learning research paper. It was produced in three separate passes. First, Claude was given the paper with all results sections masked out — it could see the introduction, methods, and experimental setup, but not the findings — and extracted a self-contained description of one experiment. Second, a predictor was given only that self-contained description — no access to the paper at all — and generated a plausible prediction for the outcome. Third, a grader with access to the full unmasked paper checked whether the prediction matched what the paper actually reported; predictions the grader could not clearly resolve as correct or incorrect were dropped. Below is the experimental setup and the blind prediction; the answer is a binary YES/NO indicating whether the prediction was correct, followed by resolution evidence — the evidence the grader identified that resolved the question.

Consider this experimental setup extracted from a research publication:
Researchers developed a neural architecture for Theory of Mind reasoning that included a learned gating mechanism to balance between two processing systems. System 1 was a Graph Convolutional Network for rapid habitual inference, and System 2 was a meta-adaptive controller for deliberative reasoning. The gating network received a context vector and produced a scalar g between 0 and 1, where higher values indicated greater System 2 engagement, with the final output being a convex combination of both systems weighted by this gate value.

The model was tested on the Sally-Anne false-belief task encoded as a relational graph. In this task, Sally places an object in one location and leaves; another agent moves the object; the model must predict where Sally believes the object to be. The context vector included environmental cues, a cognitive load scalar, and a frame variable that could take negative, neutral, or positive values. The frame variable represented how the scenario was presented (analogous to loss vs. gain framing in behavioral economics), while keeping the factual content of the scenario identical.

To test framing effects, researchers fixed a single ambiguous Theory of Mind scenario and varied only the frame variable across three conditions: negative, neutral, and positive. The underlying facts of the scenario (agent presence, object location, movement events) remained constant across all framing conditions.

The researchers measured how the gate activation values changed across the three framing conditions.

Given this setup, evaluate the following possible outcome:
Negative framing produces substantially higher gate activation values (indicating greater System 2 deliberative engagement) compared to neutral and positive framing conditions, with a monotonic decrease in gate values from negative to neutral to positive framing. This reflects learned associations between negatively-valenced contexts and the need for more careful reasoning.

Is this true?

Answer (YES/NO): NO